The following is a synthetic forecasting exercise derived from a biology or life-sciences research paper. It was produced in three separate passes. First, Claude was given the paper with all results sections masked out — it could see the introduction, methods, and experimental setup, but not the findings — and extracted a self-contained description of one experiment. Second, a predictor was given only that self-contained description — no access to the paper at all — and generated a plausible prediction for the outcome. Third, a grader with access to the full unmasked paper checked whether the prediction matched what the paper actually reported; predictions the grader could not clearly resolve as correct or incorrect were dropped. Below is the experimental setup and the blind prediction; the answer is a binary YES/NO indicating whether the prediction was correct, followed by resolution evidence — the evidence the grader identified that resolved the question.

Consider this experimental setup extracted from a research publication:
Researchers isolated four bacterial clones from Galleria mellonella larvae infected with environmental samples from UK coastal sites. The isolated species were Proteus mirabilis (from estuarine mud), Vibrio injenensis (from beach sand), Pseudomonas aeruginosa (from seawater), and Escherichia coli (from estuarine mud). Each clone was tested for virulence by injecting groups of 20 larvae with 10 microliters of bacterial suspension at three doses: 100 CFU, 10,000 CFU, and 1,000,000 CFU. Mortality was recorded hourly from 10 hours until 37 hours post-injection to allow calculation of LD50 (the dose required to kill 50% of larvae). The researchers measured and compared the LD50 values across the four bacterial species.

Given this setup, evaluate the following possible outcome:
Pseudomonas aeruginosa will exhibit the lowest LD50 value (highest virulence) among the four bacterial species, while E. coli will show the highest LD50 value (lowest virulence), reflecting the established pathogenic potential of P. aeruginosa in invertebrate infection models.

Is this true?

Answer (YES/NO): NO